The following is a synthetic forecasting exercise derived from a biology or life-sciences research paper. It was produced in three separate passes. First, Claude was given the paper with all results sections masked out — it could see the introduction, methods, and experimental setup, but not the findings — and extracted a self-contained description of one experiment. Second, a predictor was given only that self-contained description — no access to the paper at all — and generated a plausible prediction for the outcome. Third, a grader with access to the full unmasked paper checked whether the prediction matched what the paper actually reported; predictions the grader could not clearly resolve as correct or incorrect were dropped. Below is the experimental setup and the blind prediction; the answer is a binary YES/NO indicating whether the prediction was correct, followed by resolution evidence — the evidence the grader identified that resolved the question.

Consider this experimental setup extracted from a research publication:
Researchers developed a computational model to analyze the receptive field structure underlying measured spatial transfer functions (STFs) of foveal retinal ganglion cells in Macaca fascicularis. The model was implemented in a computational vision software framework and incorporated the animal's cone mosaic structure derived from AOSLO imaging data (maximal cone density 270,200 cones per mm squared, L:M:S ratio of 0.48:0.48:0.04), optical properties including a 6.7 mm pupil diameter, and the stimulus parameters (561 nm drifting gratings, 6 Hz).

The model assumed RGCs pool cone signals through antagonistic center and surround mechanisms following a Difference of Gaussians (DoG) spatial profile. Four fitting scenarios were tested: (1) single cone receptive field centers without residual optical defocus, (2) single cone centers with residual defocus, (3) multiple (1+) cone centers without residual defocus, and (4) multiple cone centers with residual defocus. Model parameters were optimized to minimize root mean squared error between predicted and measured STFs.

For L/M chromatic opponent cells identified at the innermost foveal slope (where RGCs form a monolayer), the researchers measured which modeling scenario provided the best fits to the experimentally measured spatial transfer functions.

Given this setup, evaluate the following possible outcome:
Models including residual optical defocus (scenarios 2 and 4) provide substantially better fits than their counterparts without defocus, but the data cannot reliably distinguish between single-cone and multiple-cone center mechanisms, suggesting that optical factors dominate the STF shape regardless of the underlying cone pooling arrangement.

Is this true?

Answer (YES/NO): NO